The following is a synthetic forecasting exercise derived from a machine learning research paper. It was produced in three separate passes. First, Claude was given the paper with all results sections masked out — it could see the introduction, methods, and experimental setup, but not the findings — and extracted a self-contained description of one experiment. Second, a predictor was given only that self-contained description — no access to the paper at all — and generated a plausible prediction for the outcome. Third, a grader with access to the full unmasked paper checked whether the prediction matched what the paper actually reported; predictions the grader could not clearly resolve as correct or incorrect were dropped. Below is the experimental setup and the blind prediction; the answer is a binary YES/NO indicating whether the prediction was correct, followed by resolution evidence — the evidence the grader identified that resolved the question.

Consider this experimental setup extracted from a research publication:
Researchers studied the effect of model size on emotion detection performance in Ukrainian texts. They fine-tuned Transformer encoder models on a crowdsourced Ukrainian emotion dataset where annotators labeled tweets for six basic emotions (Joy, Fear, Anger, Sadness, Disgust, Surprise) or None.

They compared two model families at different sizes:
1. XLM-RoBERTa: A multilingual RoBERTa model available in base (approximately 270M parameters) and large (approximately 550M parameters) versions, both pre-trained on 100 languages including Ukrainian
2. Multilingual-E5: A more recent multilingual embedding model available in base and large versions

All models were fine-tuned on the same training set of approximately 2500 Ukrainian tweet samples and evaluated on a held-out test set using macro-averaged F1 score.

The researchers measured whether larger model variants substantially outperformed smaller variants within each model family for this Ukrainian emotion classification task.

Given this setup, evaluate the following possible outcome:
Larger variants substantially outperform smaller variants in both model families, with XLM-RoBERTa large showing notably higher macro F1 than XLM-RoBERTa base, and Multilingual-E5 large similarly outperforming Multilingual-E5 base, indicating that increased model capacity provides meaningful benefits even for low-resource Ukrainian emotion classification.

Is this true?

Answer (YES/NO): YES